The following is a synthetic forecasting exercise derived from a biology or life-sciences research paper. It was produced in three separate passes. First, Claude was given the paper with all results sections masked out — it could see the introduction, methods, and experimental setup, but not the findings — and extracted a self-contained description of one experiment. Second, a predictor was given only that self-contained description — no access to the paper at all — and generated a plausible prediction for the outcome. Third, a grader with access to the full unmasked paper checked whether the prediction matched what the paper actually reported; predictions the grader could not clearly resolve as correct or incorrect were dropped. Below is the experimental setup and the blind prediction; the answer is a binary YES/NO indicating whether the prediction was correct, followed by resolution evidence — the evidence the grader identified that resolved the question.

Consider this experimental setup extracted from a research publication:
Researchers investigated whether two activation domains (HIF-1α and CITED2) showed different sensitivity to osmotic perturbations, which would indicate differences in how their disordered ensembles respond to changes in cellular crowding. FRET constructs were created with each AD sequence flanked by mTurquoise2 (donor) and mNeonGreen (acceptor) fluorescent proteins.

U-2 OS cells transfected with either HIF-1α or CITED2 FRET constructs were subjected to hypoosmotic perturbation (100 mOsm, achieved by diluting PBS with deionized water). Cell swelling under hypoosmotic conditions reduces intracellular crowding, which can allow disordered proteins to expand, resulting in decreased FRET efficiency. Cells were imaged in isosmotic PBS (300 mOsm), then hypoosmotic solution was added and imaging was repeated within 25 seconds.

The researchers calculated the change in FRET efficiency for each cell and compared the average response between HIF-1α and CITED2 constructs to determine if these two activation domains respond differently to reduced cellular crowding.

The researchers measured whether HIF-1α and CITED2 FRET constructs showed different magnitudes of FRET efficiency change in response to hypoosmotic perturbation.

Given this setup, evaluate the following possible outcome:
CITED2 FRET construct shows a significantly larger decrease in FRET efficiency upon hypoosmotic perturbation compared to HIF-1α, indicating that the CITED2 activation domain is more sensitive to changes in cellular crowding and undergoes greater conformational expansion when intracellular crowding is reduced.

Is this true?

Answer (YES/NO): NO